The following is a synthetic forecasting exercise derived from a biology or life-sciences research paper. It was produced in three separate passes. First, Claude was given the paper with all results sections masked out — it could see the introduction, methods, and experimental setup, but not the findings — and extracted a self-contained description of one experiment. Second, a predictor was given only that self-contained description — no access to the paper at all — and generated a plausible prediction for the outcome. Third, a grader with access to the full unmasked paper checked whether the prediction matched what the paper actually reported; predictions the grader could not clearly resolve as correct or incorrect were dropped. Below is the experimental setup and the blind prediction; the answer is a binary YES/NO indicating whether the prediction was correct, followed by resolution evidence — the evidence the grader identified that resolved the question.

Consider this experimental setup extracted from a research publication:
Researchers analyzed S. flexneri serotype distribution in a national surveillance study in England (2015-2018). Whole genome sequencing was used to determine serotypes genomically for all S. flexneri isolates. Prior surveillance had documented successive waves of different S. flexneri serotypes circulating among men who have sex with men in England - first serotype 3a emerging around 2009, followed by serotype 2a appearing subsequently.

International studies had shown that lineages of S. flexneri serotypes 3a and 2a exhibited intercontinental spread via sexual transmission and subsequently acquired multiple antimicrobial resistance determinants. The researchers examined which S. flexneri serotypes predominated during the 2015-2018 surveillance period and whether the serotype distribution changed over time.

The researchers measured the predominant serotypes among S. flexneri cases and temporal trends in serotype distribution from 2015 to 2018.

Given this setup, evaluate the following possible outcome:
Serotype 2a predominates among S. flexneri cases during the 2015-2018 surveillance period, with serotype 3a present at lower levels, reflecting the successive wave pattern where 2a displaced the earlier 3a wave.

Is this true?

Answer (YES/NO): YES